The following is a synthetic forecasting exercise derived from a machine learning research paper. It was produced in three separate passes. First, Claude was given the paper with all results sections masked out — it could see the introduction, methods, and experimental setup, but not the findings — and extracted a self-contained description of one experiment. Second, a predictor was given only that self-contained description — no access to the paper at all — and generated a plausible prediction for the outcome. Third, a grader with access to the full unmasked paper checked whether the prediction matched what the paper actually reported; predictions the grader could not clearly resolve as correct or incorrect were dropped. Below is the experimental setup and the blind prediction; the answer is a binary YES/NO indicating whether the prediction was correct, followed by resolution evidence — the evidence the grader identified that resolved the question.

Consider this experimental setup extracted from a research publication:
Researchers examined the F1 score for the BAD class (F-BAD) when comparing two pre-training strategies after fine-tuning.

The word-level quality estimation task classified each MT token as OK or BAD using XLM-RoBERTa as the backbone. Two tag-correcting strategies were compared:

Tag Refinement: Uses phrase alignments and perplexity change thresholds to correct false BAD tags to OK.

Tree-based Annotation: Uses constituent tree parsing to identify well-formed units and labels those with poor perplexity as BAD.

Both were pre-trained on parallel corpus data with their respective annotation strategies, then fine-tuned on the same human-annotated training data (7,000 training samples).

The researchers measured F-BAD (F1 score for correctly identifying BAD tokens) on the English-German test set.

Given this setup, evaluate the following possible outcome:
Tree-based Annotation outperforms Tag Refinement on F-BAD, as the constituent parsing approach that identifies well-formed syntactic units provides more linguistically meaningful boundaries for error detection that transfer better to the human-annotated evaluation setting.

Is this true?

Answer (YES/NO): NO